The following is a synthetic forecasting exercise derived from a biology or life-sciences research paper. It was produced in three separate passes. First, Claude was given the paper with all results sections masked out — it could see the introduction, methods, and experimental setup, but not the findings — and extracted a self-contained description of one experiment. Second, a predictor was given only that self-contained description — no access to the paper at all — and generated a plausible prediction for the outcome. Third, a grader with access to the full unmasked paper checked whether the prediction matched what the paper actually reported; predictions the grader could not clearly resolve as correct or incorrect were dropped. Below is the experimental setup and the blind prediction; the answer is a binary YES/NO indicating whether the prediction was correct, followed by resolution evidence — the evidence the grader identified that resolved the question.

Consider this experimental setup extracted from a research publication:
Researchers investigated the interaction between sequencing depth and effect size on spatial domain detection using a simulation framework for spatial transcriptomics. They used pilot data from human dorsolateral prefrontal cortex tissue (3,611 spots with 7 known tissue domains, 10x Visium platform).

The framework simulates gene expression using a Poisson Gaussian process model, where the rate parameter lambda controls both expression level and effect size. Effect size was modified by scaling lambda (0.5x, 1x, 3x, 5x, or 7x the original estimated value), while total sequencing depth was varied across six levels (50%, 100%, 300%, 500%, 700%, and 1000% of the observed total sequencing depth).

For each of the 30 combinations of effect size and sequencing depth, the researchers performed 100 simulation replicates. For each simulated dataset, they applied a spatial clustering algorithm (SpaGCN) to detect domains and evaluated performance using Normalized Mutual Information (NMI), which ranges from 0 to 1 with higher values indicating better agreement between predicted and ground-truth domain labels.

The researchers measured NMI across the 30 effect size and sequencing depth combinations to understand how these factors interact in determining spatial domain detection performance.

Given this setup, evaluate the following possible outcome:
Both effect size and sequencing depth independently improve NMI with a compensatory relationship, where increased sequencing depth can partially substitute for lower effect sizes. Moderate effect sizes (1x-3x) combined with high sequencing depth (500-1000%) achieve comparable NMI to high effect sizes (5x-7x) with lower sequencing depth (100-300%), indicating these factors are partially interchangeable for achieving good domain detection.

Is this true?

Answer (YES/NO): NO